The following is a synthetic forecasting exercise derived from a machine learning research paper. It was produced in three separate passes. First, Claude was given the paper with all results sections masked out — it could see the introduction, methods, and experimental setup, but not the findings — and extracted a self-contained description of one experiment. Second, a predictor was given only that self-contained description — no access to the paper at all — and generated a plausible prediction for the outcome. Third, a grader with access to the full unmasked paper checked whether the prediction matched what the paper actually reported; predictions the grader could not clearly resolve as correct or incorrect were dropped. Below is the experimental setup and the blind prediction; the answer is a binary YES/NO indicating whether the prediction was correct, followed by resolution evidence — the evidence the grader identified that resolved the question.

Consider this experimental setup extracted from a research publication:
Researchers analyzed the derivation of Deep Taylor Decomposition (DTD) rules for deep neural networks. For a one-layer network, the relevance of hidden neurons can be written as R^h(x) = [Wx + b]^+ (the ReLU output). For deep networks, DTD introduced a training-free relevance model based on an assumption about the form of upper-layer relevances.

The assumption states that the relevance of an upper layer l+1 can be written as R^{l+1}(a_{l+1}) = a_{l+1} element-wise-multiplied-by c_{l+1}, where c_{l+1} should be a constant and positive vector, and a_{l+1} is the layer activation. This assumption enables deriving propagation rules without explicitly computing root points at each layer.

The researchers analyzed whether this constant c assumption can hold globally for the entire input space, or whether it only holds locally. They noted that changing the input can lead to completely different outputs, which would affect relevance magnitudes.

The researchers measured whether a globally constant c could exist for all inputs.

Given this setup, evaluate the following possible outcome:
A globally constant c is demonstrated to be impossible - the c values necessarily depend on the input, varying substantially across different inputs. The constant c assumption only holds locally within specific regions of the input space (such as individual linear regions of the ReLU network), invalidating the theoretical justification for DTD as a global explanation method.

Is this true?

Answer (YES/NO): YES